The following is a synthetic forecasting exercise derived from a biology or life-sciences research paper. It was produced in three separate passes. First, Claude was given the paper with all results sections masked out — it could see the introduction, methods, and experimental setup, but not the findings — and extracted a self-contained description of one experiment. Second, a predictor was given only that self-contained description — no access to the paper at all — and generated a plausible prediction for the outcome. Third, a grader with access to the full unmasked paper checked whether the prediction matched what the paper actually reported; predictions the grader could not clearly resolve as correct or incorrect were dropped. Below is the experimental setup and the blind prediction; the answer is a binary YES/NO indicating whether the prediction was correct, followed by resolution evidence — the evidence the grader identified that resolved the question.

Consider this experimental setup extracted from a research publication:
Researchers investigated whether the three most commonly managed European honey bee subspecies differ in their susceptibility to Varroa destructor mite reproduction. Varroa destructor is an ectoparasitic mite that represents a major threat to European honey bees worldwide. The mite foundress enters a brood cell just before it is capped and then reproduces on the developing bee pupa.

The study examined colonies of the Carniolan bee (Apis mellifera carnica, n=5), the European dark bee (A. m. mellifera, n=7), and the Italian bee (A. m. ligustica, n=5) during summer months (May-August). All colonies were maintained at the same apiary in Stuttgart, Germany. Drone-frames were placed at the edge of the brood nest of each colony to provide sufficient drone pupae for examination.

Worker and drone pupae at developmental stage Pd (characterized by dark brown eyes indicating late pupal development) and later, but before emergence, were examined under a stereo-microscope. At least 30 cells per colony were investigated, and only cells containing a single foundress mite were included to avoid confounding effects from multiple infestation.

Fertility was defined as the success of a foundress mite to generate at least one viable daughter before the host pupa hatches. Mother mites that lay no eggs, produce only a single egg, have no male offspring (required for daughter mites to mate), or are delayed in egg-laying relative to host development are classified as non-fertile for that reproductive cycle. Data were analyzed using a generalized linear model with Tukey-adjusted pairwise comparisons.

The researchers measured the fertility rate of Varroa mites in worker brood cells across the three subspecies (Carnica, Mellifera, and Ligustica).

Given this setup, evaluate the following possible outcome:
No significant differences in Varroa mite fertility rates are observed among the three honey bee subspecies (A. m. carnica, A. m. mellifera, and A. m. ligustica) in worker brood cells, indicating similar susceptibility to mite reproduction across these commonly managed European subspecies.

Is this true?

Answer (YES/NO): YES